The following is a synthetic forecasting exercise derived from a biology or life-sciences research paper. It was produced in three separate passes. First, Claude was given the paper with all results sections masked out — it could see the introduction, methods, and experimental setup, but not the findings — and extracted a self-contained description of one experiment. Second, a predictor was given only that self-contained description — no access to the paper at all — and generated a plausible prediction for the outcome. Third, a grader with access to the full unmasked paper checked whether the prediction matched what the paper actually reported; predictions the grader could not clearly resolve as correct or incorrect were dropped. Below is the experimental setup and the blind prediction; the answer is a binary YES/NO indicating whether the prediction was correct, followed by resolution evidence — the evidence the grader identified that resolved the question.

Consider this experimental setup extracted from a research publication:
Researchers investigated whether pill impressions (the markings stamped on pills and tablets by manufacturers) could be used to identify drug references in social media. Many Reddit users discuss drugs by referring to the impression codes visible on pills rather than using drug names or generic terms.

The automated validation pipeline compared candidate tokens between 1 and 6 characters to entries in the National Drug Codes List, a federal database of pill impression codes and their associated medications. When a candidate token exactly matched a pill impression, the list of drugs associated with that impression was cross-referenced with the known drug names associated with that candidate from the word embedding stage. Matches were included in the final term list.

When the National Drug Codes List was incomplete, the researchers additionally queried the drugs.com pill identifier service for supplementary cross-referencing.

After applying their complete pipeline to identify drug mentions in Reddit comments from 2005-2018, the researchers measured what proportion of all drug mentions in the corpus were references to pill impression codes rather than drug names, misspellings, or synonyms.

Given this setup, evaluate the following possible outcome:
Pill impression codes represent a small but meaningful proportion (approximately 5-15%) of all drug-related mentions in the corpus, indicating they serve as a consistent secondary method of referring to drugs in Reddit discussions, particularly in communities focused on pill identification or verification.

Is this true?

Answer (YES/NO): NO